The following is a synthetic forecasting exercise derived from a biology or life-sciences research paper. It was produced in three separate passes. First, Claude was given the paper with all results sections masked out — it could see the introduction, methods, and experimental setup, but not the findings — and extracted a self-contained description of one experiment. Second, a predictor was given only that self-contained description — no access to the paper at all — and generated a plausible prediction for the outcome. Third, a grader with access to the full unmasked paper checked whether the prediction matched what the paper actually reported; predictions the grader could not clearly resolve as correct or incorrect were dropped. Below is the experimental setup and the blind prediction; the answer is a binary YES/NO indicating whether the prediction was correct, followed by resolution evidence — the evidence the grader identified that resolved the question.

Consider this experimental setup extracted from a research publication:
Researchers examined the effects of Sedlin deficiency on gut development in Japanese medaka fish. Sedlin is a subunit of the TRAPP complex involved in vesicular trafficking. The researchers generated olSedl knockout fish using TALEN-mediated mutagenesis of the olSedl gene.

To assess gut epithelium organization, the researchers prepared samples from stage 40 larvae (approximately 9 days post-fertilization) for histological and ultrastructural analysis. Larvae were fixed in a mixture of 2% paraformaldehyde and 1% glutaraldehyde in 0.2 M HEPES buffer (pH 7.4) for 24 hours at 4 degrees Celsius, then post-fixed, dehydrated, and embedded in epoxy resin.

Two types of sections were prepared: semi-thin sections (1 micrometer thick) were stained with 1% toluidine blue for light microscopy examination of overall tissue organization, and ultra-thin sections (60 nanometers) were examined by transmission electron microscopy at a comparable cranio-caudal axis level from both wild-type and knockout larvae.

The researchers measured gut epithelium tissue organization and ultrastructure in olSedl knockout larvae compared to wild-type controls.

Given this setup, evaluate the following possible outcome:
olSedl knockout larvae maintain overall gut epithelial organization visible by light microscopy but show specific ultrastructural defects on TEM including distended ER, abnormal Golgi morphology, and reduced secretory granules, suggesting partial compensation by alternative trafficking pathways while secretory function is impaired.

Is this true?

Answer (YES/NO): NO